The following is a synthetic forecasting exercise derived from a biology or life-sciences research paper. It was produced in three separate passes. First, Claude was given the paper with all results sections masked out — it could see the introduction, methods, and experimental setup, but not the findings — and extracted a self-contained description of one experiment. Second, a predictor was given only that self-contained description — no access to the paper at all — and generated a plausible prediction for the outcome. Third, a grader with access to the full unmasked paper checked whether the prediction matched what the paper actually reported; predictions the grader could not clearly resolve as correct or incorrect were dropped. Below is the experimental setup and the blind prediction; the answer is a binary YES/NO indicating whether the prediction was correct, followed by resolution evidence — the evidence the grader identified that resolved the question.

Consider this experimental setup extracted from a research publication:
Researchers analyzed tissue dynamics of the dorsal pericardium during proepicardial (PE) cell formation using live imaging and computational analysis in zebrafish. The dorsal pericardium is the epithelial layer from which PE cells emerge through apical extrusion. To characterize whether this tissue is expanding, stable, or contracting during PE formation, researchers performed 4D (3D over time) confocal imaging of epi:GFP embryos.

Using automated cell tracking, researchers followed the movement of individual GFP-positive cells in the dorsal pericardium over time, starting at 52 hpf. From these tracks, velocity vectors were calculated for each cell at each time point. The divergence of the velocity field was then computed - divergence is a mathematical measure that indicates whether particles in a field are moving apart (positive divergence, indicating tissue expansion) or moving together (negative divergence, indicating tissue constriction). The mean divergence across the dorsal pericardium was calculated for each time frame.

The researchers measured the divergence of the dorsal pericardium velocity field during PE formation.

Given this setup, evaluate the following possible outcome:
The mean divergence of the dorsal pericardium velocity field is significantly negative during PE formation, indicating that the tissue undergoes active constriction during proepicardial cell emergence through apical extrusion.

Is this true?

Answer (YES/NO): YES